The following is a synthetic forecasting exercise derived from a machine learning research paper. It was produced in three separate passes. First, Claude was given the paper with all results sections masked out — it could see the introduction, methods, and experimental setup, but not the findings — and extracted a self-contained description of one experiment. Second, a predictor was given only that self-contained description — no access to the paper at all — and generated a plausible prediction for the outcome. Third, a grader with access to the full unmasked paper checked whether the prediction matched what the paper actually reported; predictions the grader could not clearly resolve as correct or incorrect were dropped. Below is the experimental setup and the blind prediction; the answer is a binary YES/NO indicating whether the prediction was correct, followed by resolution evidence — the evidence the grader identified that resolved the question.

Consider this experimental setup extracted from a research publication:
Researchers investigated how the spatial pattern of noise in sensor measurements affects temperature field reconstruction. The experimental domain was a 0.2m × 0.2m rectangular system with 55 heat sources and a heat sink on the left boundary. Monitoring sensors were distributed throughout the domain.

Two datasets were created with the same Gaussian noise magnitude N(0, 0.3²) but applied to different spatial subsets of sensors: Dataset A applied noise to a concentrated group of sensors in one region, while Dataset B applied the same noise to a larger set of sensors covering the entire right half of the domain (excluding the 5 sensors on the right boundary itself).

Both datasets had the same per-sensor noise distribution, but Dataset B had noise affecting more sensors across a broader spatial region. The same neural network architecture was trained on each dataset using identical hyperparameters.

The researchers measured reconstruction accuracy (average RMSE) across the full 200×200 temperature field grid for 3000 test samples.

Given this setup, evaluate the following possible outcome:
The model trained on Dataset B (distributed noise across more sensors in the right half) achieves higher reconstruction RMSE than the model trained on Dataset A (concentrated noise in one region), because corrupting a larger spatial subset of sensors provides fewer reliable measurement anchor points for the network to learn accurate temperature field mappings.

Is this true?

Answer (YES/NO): YES